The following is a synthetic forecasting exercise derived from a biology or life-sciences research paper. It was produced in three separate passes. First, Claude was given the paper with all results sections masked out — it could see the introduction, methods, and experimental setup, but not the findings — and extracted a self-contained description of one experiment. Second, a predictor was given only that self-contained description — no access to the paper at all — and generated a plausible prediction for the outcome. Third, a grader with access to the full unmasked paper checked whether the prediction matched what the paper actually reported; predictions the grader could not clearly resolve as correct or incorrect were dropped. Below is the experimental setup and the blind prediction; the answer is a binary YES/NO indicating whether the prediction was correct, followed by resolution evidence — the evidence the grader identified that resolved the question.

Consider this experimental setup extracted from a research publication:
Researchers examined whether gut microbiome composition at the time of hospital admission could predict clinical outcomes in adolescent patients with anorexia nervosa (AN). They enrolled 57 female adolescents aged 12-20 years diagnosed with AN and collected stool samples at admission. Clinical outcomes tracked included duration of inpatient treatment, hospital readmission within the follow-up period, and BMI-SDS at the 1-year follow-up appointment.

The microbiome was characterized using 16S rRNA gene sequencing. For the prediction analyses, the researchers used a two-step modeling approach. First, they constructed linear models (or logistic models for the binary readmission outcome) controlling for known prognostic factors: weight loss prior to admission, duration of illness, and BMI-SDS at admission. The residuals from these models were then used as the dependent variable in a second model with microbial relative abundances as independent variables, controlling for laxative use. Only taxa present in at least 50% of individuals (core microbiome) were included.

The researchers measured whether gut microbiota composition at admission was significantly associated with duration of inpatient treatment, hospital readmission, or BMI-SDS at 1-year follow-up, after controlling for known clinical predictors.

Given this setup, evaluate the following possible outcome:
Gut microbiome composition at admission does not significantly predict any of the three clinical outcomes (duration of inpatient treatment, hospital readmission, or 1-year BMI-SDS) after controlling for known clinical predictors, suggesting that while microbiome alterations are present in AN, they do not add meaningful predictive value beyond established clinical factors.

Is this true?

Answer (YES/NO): NO